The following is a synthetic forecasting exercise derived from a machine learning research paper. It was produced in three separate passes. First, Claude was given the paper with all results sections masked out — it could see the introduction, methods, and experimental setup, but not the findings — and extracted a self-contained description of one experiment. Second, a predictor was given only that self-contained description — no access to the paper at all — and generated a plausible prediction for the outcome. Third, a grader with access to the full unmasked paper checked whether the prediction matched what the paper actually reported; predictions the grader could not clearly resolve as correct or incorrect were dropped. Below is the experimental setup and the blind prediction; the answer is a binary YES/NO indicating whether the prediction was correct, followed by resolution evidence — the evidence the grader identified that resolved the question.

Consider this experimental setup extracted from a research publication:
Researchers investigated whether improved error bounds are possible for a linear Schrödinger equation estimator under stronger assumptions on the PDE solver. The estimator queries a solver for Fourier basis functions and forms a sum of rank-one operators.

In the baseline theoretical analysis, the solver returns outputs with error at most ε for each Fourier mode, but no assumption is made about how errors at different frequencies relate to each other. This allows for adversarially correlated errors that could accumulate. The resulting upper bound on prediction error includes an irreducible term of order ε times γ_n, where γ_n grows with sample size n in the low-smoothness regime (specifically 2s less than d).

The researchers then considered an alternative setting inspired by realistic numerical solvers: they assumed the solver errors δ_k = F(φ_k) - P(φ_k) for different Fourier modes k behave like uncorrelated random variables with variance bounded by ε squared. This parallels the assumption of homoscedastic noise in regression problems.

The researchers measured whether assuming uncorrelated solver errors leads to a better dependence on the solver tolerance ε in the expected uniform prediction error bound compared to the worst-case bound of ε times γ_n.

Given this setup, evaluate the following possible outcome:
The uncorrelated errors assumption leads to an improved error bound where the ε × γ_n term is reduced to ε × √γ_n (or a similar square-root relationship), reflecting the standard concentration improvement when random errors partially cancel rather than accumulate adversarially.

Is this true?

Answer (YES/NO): NO